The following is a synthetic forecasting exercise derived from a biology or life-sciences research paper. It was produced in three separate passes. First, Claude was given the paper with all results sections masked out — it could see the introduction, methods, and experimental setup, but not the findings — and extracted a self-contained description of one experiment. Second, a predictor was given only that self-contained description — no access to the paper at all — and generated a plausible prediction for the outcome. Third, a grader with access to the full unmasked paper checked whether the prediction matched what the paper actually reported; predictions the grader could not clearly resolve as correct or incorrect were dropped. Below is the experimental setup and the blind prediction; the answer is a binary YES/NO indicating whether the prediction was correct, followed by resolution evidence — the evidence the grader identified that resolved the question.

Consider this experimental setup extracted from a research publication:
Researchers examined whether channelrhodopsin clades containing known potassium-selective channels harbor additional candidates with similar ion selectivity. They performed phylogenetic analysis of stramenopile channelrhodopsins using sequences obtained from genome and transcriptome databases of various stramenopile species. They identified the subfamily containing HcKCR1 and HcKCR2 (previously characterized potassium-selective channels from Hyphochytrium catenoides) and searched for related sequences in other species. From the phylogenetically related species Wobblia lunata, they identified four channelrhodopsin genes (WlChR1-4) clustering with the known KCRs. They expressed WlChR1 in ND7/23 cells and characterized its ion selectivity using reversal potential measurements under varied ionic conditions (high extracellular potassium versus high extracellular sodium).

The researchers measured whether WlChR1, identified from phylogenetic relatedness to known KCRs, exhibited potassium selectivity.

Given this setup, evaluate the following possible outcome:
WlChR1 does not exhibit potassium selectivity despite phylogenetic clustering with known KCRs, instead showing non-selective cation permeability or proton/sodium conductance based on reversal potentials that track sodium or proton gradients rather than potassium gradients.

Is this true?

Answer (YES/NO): NO